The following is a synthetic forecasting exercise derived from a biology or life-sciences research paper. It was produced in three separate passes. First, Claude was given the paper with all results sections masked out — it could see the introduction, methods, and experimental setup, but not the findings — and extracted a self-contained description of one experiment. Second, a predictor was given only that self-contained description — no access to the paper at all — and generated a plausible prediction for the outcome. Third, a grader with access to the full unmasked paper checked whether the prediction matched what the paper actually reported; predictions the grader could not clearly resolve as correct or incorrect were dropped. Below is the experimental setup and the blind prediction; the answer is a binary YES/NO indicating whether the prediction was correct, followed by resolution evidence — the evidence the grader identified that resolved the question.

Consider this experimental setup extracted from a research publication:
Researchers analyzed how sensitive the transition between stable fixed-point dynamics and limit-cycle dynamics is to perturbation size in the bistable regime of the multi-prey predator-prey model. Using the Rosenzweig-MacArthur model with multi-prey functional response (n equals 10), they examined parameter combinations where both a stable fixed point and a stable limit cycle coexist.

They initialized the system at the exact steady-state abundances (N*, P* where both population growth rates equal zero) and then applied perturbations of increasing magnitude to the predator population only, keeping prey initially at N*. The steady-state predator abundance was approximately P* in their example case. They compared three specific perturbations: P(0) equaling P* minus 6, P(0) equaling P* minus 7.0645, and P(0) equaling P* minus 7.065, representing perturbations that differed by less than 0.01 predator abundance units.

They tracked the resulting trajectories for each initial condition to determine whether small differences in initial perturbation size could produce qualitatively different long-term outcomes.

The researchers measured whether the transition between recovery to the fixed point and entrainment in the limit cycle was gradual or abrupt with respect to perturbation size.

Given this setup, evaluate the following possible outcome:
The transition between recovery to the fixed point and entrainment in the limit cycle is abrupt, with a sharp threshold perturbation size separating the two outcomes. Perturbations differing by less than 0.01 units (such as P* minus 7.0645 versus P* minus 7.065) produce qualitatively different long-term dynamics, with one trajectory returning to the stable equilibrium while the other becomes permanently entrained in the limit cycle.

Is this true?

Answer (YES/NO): YES